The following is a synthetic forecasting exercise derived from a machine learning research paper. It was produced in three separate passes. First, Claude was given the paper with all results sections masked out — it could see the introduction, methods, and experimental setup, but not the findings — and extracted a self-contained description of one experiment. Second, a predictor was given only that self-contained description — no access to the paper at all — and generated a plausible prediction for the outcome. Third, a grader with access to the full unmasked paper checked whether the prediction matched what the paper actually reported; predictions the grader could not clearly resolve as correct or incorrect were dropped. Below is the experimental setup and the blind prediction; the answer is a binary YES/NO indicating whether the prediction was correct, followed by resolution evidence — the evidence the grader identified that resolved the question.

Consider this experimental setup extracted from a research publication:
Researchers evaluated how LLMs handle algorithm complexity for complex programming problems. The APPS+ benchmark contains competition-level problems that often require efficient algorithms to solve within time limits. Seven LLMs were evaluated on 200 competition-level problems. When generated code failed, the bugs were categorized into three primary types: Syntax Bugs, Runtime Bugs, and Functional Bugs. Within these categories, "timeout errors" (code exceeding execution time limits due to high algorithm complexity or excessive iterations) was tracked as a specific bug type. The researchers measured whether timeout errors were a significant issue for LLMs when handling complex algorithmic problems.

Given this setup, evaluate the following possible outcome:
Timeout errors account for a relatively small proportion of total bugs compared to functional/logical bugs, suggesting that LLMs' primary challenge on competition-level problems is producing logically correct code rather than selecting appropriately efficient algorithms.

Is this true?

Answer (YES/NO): YES